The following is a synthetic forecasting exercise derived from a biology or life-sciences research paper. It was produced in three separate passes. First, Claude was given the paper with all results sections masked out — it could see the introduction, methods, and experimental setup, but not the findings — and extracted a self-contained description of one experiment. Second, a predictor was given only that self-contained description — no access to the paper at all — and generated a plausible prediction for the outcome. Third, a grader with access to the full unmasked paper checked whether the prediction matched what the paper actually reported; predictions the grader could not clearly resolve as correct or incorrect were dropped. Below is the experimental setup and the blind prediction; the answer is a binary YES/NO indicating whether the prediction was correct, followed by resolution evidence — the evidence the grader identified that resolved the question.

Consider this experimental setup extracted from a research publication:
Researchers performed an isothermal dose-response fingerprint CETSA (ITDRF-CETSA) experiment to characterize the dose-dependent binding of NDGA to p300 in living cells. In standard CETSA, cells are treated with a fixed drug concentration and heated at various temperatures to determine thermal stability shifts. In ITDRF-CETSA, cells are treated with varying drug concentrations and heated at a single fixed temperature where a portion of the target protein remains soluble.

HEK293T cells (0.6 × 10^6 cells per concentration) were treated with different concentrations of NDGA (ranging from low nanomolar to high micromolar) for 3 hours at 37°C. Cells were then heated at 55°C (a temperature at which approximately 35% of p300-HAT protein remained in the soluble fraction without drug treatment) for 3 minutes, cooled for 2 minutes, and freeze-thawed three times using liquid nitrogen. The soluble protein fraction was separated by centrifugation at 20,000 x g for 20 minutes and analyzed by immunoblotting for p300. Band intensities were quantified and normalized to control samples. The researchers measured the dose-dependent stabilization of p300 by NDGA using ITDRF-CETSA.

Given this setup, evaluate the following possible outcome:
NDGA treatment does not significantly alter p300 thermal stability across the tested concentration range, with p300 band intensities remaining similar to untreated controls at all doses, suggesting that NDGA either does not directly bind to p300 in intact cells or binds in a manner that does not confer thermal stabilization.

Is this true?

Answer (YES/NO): NO